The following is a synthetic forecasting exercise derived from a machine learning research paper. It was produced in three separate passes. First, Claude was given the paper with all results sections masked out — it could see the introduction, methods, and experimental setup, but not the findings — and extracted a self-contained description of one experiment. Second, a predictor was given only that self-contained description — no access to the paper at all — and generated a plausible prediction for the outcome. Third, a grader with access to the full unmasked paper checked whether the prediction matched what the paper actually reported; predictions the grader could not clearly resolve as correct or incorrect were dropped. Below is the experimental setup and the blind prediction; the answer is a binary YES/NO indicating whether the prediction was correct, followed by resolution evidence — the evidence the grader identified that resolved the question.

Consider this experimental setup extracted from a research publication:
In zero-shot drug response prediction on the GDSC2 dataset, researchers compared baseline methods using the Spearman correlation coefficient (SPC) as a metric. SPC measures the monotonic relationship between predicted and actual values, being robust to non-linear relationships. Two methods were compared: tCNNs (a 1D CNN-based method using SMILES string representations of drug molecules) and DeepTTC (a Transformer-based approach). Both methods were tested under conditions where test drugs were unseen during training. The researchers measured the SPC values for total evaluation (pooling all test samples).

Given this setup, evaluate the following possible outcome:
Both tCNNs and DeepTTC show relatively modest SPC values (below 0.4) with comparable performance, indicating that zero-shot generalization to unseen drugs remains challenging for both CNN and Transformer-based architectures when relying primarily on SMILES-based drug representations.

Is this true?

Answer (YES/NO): NO